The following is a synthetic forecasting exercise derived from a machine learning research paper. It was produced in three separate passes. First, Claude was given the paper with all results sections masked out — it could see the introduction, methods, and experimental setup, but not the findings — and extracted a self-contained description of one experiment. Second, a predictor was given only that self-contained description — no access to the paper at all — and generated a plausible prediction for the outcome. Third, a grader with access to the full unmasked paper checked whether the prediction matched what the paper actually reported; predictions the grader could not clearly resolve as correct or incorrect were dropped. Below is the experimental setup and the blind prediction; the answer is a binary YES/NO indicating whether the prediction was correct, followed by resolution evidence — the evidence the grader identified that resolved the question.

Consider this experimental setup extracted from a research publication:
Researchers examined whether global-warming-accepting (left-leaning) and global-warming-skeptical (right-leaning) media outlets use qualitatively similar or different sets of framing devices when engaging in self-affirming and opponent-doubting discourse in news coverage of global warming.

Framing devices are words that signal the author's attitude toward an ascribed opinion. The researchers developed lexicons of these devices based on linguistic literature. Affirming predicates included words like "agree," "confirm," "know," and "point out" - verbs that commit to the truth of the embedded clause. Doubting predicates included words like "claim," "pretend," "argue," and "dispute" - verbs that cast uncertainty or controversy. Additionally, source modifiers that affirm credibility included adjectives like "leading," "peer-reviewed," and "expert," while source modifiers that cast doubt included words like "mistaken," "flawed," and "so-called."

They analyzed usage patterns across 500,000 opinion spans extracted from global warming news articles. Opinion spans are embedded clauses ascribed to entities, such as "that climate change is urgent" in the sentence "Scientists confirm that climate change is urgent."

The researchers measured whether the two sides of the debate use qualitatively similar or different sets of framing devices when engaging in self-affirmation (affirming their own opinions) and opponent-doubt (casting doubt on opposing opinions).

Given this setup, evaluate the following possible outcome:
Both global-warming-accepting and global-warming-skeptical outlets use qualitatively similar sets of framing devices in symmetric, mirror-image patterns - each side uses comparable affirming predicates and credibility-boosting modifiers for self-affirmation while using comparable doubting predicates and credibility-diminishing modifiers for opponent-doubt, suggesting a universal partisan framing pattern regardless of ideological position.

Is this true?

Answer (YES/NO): YES